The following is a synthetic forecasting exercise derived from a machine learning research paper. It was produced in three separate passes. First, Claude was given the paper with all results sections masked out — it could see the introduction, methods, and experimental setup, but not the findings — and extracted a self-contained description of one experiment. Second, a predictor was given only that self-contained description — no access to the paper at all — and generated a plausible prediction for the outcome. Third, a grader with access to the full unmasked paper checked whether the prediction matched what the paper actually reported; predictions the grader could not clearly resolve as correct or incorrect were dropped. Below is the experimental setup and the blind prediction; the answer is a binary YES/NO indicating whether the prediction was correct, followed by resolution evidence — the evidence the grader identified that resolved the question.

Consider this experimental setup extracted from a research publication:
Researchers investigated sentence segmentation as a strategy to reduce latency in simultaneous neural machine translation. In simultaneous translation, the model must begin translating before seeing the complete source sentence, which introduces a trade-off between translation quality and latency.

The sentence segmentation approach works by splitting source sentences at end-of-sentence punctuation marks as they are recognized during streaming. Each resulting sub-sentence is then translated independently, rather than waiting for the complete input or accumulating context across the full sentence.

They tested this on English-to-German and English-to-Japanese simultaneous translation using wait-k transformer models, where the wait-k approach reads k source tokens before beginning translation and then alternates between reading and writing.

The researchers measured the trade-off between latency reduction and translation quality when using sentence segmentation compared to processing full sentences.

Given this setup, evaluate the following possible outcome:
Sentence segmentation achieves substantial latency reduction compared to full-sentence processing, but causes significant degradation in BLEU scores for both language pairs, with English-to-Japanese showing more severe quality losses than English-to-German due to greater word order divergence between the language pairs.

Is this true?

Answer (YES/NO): NO